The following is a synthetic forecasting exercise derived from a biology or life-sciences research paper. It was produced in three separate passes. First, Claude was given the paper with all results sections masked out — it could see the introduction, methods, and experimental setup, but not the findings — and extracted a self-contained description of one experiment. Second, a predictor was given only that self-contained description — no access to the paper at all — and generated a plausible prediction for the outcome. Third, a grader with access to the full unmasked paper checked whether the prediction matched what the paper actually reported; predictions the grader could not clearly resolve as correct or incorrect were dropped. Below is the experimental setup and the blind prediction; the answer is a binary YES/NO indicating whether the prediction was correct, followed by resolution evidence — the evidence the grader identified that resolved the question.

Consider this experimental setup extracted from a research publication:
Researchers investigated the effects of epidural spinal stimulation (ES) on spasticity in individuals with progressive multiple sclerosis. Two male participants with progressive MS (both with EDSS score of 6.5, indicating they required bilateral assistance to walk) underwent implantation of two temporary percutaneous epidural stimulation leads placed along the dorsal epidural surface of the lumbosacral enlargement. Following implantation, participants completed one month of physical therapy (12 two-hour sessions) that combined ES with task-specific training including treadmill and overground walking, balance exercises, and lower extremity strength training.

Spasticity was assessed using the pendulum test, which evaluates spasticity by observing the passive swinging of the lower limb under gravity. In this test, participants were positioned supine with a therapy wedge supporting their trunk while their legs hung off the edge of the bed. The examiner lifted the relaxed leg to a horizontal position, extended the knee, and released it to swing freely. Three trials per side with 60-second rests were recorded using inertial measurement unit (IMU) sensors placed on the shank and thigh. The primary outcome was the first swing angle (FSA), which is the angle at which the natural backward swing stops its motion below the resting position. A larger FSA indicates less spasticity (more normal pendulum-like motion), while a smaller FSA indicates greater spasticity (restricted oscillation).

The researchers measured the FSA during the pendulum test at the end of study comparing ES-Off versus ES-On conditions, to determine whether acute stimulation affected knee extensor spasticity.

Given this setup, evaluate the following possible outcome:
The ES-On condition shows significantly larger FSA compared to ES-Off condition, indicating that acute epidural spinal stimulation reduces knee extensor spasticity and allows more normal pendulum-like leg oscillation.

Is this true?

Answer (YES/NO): NO